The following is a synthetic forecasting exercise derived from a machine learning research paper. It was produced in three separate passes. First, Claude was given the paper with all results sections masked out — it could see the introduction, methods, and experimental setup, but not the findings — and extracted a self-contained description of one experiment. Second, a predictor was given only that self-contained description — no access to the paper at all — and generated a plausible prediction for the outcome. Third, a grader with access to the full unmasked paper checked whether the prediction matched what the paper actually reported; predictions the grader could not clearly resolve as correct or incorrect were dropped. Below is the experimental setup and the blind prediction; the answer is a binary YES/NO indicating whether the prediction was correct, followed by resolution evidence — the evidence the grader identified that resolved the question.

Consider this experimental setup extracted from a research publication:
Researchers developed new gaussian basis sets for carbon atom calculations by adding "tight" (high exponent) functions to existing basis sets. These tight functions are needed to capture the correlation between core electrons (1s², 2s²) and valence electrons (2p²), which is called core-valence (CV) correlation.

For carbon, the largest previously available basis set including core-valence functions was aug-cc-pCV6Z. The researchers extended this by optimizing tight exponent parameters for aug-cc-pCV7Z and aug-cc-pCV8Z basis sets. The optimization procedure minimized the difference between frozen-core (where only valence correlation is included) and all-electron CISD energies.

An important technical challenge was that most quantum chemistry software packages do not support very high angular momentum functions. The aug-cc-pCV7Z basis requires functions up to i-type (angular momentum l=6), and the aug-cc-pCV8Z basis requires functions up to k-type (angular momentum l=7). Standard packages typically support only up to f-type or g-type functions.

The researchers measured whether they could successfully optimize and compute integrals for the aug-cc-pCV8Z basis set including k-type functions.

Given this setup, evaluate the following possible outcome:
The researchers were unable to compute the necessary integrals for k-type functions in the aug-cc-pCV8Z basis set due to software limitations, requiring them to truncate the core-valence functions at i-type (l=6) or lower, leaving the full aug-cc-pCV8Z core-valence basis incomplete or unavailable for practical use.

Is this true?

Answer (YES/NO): NO